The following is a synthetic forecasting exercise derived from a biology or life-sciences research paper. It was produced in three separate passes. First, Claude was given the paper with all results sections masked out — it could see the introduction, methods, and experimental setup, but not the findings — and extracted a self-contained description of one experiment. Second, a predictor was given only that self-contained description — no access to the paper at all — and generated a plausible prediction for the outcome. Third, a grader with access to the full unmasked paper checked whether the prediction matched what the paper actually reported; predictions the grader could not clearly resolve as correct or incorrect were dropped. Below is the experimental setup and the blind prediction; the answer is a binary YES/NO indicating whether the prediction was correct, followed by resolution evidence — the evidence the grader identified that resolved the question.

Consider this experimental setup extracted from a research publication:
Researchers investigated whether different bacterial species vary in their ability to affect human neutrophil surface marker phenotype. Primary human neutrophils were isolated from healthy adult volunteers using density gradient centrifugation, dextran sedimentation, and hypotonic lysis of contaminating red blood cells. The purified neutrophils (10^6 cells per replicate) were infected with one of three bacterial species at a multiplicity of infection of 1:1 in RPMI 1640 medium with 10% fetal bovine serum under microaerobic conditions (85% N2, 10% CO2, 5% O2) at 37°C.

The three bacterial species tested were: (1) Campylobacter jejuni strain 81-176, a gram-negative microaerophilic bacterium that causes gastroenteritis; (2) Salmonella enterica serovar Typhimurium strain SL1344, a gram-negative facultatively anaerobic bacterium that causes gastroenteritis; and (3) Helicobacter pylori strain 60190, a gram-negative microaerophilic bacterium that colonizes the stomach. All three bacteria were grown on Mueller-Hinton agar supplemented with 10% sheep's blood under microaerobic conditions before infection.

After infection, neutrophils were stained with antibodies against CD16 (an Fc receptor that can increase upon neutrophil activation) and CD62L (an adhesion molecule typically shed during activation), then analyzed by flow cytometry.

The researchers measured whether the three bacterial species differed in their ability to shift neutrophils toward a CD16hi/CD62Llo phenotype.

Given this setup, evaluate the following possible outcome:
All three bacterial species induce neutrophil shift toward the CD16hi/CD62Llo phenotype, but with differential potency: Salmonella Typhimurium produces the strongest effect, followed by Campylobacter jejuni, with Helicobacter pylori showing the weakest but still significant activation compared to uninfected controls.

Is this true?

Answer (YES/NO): NO